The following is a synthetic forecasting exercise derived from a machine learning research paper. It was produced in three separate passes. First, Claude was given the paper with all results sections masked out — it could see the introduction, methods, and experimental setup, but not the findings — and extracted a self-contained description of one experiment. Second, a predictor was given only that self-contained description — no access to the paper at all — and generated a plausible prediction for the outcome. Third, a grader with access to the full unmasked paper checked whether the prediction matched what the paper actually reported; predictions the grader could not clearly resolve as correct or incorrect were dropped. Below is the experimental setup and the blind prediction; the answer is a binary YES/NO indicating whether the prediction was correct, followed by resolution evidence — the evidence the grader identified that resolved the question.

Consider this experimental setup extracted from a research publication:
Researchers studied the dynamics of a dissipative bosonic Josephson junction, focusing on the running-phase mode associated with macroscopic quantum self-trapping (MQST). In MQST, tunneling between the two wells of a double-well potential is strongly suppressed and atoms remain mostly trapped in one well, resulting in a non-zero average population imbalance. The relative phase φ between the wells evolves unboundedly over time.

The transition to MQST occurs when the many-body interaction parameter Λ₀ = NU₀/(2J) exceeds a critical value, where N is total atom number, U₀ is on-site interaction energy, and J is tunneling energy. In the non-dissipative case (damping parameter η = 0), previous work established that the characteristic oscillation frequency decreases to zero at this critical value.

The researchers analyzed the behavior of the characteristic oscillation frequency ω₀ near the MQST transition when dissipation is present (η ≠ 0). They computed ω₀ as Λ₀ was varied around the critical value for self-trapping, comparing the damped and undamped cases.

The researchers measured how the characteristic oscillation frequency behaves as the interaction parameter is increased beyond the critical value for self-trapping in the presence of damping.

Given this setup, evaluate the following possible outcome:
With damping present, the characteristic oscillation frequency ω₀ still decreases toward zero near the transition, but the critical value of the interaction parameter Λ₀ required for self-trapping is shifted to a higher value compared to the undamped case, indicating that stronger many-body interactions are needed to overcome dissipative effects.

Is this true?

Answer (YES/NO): NO